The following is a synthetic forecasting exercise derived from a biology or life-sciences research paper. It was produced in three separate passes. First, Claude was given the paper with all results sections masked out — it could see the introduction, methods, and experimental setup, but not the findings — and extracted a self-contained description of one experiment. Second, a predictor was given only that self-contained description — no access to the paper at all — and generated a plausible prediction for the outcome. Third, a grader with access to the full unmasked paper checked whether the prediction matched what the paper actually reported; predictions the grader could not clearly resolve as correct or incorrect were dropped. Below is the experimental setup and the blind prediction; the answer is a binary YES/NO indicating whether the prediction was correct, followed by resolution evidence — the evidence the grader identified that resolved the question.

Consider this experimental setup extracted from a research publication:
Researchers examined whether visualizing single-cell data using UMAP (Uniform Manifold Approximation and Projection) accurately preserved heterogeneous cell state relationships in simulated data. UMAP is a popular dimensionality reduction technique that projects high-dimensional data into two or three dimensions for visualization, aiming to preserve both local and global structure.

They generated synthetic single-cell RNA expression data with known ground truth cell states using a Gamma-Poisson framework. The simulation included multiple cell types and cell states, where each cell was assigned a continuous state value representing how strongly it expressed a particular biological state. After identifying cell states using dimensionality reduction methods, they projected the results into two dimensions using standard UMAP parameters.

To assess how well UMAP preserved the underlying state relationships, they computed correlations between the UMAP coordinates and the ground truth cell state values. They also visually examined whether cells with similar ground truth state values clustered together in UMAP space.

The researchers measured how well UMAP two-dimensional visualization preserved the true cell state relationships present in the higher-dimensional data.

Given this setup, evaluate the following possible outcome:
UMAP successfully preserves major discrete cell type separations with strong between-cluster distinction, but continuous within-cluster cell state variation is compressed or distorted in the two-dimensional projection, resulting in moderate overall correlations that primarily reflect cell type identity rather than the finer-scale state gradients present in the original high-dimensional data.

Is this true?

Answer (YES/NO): NO